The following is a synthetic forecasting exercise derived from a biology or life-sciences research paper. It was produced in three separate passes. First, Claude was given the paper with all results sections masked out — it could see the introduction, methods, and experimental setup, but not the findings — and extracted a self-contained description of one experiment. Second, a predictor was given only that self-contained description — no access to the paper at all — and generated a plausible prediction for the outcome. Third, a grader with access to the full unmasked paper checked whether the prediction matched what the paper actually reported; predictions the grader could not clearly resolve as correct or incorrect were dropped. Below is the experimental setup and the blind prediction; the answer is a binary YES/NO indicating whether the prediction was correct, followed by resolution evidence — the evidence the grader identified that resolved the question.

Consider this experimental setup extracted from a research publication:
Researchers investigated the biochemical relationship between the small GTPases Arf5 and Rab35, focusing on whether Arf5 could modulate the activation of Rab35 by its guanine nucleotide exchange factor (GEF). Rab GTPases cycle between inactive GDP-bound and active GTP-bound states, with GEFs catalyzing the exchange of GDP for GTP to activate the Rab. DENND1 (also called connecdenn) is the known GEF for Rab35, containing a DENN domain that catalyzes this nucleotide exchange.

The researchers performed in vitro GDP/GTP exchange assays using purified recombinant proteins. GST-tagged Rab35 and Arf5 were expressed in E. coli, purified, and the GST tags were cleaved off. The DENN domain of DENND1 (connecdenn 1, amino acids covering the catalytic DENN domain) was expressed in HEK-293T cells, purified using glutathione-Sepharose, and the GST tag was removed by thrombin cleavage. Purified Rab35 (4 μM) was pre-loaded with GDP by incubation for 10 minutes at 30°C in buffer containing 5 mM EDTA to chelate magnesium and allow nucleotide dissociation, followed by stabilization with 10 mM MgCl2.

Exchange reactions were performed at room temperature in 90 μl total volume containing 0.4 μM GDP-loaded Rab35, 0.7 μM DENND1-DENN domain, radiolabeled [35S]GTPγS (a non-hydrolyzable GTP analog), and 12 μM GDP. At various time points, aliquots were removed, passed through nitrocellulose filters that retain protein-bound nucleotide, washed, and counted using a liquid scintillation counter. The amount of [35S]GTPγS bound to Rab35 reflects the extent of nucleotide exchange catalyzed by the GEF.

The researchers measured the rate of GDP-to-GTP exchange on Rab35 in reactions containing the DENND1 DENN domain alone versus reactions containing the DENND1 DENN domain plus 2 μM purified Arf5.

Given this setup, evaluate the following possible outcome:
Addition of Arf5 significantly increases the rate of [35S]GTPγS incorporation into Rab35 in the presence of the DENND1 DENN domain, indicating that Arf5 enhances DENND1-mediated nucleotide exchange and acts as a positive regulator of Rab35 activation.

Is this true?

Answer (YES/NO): YES